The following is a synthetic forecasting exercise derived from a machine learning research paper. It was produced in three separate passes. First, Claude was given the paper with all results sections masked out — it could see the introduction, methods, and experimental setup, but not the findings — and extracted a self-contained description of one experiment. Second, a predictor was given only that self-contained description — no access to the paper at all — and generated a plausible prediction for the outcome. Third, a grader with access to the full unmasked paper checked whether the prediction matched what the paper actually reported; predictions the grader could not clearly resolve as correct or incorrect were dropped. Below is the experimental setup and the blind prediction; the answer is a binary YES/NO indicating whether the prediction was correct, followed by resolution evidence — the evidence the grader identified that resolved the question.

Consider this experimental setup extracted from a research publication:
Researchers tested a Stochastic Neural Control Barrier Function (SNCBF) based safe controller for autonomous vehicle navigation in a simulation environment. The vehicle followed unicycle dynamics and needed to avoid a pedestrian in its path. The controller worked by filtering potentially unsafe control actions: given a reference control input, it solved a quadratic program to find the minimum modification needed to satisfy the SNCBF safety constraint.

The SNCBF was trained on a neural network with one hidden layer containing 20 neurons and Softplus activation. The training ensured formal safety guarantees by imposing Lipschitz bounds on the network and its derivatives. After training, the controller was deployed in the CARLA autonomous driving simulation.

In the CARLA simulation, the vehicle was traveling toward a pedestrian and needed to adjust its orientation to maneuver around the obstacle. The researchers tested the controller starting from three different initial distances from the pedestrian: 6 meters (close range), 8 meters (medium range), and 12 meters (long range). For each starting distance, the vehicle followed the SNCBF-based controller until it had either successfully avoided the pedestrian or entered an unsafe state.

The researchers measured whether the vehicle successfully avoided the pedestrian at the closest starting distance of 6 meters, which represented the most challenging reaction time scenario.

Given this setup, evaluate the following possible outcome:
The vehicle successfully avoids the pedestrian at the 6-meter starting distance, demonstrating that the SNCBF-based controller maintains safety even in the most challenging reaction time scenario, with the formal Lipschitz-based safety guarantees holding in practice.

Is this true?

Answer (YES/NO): YES